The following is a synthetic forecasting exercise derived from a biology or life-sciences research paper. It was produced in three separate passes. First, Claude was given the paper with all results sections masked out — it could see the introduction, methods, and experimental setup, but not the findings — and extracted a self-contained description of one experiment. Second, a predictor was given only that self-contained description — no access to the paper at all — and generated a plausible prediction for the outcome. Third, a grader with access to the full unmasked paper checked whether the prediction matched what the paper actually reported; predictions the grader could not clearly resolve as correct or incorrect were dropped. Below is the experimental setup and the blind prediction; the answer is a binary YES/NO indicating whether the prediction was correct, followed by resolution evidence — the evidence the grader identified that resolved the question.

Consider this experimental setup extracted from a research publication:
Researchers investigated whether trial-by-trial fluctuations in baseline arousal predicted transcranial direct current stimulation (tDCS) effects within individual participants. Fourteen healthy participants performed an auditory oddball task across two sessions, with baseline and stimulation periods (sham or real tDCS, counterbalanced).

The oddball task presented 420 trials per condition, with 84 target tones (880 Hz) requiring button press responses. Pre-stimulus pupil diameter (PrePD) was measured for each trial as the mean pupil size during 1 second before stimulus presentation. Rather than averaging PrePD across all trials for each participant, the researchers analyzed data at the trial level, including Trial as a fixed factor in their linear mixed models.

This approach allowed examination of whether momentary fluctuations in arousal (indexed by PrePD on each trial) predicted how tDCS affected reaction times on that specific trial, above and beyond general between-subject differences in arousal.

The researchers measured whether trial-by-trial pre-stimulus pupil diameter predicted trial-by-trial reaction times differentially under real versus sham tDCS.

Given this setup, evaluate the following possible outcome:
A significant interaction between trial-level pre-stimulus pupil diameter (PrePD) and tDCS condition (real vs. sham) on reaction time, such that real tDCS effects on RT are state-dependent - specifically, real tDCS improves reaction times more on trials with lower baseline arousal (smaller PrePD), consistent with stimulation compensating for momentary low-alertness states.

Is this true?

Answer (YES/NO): YES